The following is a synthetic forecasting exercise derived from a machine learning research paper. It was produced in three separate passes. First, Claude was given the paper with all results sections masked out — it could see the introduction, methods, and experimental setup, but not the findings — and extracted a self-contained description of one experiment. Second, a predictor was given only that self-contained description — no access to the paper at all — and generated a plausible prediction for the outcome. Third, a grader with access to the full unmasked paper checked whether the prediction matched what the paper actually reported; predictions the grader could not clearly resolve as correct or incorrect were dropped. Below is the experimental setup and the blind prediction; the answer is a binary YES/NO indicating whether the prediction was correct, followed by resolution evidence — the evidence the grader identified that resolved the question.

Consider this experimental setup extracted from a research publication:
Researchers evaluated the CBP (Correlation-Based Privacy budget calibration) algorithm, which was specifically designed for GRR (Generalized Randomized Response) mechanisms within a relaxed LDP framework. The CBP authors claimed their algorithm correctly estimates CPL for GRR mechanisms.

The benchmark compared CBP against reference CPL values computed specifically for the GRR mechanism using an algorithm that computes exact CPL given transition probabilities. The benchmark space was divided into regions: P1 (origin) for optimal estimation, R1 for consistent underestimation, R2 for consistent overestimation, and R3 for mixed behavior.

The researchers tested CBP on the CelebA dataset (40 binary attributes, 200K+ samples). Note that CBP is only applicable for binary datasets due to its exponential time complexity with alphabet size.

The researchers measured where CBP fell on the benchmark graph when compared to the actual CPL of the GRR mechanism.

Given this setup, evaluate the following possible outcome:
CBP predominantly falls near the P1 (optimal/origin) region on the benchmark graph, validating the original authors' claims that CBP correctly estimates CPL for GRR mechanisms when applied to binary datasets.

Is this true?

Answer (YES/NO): NO